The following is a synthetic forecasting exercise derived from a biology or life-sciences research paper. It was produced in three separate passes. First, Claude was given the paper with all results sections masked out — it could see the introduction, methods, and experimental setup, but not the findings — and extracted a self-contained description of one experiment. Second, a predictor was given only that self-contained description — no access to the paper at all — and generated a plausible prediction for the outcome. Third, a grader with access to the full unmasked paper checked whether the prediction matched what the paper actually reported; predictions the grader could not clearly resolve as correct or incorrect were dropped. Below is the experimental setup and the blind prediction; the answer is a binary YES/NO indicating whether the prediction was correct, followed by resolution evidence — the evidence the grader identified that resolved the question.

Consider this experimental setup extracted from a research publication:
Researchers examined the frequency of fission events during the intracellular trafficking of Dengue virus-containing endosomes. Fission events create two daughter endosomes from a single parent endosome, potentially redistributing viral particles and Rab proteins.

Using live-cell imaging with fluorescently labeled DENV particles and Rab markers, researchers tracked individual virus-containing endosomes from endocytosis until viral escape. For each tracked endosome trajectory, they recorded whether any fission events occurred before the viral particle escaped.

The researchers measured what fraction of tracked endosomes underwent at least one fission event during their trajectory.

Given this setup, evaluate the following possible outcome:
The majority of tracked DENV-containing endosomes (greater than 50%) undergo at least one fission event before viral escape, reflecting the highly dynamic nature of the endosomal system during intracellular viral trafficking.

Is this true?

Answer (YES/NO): NO